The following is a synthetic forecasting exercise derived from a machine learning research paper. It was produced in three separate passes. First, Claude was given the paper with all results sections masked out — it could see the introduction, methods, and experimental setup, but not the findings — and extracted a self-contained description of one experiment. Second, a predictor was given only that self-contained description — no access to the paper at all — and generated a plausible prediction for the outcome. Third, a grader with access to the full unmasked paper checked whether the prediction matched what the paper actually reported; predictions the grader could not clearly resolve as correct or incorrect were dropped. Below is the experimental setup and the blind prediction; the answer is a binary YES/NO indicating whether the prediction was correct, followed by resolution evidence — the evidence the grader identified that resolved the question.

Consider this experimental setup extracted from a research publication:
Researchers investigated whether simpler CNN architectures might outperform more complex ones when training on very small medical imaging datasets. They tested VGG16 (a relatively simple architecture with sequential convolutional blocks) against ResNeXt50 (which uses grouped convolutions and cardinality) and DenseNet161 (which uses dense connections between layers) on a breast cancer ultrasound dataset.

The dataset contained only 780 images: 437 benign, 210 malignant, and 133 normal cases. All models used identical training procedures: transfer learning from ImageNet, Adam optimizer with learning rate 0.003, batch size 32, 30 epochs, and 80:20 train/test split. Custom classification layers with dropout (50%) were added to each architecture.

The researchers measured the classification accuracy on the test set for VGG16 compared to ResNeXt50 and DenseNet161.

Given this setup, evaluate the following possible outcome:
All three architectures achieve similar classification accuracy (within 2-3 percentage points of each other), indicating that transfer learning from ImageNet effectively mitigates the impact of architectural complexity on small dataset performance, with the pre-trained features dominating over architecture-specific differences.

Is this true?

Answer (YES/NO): NO